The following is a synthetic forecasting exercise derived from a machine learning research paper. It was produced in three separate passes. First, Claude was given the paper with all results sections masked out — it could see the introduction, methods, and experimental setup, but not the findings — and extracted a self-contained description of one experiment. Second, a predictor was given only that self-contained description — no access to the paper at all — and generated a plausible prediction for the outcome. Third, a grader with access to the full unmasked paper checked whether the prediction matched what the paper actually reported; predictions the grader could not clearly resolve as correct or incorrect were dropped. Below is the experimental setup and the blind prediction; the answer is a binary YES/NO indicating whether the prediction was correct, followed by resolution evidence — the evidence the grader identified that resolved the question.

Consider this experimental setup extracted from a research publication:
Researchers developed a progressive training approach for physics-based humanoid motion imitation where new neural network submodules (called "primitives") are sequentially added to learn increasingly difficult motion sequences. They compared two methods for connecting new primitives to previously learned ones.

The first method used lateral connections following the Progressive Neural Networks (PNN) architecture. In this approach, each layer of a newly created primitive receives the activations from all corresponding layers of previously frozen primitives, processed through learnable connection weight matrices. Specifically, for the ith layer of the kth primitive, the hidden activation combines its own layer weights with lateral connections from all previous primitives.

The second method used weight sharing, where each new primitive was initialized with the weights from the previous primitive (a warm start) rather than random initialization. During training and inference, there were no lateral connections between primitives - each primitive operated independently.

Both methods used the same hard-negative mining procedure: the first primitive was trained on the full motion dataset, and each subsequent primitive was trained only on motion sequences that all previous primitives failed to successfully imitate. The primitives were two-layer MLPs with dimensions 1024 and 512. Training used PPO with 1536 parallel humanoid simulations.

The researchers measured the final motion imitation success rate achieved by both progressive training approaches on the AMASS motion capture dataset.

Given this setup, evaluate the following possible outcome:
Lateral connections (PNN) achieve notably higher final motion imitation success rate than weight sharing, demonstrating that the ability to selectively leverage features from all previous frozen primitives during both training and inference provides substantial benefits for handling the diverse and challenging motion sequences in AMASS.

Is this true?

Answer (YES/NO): NO